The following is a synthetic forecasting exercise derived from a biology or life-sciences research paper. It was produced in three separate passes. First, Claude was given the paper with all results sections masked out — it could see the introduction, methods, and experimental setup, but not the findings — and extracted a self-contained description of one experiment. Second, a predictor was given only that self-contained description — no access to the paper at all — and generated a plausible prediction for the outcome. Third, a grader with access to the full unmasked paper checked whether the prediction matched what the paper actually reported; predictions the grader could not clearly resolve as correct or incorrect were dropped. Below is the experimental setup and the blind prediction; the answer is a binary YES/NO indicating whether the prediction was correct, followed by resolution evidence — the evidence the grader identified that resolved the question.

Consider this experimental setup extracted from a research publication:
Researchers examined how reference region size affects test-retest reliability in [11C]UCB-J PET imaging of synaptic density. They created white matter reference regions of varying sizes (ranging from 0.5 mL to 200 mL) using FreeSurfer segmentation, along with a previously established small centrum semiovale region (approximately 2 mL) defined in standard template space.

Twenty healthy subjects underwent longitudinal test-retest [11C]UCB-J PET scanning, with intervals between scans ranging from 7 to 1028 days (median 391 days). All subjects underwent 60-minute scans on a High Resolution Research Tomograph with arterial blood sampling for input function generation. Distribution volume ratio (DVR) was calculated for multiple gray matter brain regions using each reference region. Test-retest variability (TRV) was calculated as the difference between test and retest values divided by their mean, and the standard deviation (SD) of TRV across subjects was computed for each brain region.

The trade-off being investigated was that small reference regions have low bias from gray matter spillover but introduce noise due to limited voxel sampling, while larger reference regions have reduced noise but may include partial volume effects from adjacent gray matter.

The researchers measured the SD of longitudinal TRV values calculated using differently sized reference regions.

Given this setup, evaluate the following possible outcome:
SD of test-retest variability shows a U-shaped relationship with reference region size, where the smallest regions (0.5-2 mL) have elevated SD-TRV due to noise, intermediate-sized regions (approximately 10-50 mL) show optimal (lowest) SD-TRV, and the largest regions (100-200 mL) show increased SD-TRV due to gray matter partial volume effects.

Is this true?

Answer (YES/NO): NO